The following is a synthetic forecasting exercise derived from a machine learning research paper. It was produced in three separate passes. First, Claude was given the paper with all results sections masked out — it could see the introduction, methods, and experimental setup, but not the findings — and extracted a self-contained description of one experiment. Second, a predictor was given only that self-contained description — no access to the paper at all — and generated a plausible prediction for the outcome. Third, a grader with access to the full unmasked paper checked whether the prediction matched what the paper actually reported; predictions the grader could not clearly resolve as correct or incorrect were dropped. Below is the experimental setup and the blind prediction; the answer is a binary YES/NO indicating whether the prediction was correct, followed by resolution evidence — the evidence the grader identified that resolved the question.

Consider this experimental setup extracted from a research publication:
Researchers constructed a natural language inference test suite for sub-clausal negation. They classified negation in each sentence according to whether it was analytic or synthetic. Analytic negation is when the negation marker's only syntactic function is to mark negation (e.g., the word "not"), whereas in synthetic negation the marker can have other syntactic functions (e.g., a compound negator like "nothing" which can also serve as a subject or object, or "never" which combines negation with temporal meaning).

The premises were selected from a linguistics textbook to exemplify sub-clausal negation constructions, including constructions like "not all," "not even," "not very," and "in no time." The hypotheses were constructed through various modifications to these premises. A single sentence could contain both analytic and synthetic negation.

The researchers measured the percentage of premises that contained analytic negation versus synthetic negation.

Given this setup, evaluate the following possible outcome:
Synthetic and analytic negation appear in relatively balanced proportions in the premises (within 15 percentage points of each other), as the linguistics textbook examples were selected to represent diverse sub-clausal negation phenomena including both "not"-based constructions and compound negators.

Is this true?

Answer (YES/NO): NO